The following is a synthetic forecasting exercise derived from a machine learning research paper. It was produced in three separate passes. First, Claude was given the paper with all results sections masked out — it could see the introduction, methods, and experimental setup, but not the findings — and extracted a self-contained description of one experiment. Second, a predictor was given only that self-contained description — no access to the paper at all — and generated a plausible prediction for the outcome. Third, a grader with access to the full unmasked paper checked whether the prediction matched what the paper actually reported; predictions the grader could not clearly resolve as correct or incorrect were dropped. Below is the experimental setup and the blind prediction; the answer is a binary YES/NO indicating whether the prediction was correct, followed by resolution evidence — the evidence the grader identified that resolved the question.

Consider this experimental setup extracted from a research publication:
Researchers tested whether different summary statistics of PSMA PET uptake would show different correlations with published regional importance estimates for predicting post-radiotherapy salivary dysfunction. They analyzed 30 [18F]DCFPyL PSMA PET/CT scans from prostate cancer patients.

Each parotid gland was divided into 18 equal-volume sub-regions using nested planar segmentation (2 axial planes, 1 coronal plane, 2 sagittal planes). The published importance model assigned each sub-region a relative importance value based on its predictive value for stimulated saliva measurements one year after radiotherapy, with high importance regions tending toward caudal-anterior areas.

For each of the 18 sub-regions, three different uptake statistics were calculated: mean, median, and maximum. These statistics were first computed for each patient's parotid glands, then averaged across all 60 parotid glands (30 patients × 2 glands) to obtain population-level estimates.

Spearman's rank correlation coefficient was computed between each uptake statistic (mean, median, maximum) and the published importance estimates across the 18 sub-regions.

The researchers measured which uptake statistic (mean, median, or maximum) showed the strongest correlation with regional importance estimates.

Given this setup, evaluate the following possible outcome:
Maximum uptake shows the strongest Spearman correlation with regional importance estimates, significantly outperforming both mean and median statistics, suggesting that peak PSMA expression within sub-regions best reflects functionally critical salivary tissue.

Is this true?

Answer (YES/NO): NO